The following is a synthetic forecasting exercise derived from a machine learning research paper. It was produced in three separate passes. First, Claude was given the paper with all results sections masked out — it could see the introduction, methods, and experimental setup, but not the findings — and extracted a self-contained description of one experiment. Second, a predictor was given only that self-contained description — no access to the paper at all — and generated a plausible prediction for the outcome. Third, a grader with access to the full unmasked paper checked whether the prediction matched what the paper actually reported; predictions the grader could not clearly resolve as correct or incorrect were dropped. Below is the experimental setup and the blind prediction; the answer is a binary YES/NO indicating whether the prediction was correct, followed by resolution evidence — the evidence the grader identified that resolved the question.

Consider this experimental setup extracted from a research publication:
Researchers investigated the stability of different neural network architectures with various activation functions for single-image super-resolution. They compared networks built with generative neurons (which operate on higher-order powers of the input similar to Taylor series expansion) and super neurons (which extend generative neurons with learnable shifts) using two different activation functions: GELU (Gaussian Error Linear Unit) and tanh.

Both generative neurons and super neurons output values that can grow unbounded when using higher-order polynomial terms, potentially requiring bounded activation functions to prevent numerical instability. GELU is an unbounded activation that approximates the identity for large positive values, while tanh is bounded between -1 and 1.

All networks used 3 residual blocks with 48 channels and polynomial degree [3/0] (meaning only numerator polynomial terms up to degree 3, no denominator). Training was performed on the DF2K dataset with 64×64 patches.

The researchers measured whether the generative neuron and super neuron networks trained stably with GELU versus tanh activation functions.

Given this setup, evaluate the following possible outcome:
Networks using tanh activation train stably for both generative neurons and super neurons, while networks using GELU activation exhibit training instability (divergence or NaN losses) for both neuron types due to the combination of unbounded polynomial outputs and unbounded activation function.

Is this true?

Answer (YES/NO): YES